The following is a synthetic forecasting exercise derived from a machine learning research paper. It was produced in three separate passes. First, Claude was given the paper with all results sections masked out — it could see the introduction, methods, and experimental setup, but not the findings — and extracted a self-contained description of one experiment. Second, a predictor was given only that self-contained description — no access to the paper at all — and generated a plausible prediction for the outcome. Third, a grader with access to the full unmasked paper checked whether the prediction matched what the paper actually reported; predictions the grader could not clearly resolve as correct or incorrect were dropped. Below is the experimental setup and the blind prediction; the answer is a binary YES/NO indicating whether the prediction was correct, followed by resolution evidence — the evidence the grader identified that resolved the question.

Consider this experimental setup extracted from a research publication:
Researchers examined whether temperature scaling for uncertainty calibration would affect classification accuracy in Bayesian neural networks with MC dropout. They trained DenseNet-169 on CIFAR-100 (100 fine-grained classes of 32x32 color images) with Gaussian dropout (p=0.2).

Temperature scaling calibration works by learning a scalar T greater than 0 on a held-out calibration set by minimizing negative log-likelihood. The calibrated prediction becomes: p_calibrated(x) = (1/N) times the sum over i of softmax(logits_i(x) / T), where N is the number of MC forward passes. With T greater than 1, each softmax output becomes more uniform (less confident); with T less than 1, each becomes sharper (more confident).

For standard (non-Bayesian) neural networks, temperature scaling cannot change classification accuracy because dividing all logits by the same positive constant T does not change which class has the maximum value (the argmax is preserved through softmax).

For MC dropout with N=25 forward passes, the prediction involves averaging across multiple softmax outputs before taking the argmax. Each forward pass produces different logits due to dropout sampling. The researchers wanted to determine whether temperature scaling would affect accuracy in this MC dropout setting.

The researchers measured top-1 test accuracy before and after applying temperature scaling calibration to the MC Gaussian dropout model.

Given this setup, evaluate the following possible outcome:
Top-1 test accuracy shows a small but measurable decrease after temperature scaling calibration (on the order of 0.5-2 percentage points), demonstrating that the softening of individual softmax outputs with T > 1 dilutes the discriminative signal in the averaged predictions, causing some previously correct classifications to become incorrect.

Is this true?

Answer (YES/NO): NO